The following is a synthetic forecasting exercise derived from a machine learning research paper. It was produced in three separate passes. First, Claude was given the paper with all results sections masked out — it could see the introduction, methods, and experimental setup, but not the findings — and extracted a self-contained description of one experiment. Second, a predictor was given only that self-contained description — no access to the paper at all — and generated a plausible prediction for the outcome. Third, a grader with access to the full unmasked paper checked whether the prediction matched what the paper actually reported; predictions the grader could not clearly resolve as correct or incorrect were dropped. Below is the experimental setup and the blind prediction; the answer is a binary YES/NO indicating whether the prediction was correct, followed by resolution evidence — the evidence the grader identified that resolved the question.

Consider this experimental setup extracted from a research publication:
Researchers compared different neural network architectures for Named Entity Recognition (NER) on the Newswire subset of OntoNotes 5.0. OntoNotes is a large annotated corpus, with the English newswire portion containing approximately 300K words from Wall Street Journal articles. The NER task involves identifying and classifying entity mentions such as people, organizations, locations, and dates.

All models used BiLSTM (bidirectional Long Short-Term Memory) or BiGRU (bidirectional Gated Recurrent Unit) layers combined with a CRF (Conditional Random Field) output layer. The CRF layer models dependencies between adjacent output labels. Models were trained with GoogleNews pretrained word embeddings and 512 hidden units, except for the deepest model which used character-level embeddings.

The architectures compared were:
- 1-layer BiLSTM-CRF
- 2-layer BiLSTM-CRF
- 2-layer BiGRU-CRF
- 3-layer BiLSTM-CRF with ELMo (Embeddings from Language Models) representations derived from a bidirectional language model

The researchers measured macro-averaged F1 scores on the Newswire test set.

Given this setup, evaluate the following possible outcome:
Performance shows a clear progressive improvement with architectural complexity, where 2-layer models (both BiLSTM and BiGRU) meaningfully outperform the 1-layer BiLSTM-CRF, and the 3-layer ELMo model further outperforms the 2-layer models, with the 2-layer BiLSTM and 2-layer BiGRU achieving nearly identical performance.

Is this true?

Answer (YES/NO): NO